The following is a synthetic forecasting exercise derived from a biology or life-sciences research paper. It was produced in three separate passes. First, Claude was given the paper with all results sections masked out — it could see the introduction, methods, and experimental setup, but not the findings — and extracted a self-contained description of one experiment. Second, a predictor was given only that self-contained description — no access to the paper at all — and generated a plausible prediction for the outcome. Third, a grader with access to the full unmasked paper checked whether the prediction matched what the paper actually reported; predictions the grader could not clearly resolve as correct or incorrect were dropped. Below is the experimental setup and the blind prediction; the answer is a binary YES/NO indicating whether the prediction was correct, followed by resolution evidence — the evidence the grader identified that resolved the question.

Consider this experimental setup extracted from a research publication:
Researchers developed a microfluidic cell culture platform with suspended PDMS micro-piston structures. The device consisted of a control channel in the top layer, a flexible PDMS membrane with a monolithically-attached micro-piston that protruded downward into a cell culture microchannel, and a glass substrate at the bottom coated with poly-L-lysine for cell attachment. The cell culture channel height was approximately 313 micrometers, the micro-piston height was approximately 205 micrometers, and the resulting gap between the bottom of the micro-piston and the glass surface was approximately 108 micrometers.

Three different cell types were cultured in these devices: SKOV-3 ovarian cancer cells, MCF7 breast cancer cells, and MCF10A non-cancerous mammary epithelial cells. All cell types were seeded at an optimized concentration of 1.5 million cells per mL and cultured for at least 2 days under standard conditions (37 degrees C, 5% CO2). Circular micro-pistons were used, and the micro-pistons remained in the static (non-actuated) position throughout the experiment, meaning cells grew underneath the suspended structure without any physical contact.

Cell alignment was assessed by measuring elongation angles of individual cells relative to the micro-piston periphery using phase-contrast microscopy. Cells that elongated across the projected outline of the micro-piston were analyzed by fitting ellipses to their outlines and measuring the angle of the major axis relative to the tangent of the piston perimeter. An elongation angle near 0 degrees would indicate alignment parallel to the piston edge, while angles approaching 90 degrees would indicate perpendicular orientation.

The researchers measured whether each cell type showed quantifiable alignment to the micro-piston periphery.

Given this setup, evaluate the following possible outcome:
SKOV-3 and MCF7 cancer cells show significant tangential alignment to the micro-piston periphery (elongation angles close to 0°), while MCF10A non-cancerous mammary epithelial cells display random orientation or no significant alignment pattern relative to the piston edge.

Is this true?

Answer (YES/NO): NO